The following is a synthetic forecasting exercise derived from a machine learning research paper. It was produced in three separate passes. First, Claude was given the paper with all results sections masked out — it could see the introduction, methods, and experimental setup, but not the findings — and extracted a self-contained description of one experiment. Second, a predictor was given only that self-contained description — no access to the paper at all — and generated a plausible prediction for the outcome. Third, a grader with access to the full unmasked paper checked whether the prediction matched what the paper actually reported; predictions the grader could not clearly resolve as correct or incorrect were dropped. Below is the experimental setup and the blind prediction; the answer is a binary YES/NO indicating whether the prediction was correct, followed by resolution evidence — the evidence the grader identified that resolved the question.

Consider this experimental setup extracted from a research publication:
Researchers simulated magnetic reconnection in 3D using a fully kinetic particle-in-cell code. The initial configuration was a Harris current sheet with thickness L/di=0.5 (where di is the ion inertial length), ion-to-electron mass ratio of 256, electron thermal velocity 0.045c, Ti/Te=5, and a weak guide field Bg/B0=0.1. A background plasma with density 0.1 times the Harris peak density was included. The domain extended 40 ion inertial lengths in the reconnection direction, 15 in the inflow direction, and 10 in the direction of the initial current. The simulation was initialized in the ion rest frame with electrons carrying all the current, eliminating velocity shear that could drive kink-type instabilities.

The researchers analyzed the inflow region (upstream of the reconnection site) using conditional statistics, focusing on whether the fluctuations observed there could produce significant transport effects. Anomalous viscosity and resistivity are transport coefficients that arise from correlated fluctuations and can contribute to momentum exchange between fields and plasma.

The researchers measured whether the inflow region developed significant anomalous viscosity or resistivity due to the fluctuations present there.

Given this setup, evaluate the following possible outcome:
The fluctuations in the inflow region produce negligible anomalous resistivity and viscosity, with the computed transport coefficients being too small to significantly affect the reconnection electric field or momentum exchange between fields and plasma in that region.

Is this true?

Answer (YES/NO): YES